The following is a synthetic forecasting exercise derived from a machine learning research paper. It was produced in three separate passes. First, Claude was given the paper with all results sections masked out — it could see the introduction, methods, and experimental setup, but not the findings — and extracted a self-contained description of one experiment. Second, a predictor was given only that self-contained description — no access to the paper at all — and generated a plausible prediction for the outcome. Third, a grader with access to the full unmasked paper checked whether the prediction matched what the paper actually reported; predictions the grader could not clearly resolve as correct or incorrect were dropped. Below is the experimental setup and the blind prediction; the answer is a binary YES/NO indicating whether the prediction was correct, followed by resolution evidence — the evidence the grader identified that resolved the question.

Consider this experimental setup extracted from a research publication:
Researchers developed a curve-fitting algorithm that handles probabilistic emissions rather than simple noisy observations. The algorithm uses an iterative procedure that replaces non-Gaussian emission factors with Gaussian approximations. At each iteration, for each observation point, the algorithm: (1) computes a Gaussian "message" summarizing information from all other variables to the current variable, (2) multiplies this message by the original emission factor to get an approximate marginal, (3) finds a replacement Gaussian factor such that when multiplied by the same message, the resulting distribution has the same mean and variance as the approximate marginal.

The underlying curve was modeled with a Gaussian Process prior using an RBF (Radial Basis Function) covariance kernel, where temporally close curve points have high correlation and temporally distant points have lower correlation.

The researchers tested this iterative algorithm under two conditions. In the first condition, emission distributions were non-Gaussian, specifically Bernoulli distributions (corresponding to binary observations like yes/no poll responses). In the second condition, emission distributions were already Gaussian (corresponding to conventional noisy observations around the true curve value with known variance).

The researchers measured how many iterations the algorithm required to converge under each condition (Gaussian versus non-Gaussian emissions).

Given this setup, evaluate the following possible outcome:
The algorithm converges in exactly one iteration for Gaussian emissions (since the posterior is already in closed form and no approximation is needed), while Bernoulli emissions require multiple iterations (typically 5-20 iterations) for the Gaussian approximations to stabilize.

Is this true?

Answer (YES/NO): YES